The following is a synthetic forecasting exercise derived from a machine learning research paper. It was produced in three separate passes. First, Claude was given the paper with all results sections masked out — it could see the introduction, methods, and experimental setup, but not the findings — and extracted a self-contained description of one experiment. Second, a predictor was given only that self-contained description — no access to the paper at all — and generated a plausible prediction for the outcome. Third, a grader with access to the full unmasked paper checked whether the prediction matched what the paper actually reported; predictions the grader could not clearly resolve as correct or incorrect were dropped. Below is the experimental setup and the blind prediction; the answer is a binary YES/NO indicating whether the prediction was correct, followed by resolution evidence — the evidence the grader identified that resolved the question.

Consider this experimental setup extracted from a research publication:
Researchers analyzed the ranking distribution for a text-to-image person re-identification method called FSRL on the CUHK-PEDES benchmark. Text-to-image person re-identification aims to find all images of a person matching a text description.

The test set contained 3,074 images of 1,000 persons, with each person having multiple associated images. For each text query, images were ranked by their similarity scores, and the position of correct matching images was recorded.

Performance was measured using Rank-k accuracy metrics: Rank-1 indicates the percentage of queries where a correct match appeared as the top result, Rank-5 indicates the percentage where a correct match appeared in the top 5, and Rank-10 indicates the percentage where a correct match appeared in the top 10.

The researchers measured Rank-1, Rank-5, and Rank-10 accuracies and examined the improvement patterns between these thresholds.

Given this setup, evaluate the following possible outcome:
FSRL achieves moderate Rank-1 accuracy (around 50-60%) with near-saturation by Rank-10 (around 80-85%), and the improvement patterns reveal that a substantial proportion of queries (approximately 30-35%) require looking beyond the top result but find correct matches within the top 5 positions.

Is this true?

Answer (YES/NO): NO